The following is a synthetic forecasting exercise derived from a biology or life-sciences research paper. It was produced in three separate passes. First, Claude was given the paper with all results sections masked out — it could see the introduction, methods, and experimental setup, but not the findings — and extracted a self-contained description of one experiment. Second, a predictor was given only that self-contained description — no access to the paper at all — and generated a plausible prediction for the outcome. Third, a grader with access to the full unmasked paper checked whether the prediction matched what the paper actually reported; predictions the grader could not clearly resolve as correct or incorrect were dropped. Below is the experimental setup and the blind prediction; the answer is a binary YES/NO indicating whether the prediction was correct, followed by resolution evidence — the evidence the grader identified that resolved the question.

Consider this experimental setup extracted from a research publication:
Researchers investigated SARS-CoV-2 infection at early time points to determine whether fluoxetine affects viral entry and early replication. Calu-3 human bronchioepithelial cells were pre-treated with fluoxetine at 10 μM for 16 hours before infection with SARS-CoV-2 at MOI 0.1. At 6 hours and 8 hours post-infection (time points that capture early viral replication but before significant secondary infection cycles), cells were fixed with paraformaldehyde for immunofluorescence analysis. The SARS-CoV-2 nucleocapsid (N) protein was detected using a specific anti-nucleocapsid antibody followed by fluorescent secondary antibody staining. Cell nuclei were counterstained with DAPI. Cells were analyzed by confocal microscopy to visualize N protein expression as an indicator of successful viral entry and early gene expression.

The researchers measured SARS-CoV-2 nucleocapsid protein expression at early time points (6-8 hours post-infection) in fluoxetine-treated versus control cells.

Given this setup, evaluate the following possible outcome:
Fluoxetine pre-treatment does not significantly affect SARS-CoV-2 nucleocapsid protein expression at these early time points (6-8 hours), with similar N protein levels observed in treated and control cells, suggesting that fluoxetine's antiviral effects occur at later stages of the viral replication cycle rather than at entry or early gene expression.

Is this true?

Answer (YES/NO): NO